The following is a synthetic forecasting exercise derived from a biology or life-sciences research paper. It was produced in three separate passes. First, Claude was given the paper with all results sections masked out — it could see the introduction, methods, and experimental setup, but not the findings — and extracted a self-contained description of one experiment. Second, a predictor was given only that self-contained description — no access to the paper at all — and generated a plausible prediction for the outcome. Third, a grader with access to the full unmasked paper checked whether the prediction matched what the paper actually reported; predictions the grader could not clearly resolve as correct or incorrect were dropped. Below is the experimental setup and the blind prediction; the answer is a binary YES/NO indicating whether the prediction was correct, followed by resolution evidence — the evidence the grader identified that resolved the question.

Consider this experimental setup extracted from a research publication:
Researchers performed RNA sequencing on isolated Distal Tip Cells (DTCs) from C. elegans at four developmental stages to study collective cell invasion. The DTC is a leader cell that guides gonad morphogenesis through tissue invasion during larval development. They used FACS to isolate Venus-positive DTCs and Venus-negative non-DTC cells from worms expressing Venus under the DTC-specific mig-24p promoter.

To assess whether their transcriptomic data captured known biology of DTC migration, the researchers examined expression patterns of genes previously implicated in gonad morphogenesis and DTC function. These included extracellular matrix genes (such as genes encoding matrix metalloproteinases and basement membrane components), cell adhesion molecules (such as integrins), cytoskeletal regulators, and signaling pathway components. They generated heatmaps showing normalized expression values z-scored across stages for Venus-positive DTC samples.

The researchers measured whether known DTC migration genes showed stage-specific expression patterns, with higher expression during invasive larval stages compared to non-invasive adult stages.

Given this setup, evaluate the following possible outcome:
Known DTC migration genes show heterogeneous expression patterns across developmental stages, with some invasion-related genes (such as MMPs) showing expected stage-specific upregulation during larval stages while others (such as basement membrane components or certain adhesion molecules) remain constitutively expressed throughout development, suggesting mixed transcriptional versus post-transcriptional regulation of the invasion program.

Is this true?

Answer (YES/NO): NO